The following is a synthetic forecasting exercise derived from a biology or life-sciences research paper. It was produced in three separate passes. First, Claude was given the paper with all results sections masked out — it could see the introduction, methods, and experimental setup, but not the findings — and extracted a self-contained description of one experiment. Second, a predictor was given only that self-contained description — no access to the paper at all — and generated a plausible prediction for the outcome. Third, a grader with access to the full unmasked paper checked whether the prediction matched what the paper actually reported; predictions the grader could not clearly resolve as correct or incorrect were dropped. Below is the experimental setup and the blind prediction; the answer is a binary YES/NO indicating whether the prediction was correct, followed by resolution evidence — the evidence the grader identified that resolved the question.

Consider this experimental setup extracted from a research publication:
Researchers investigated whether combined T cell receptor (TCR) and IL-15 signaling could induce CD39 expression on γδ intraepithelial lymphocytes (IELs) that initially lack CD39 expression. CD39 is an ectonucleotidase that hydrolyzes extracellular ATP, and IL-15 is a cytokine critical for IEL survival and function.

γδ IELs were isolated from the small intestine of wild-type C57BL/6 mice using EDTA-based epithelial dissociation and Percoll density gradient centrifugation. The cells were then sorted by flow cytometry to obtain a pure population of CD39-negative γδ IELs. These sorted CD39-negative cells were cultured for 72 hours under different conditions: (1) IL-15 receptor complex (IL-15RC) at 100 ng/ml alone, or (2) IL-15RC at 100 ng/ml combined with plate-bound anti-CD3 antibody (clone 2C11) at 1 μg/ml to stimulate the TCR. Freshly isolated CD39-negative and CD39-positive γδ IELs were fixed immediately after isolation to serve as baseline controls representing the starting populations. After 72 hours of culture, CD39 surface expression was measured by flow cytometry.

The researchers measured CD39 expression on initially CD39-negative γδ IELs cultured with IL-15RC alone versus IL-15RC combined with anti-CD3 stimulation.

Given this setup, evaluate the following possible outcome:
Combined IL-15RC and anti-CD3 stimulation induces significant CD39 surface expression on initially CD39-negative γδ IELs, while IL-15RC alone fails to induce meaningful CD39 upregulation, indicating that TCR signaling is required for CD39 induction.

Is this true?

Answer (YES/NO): NO